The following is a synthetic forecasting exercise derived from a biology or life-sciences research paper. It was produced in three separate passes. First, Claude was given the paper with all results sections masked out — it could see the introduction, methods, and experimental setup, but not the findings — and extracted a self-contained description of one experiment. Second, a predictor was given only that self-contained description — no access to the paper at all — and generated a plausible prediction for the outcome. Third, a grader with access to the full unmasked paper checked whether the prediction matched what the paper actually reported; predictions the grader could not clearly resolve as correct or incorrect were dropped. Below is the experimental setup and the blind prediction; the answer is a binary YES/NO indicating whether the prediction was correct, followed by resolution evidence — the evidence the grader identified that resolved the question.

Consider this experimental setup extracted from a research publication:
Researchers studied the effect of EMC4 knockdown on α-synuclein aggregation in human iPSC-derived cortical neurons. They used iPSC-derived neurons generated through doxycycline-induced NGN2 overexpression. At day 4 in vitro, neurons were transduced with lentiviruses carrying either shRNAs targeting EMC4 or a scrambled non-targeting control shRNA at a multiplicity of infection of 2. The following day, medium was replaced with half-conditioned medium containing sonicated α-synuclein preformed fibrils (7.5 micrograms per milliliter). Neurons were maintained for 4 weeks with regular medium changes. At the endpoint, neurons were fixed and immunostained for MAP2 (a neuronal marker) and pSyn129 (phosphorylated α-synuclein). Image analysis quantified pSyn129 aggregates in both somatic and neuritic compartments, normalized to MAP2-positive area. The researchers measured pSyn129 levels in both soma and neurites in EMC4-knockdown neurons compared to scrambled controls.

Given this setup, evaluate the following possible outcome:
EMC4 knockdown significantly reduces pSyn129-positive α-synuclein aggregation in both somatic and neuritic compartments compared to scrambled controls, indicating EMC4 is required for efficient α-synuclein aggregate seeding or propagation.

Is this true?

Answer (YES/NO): NO